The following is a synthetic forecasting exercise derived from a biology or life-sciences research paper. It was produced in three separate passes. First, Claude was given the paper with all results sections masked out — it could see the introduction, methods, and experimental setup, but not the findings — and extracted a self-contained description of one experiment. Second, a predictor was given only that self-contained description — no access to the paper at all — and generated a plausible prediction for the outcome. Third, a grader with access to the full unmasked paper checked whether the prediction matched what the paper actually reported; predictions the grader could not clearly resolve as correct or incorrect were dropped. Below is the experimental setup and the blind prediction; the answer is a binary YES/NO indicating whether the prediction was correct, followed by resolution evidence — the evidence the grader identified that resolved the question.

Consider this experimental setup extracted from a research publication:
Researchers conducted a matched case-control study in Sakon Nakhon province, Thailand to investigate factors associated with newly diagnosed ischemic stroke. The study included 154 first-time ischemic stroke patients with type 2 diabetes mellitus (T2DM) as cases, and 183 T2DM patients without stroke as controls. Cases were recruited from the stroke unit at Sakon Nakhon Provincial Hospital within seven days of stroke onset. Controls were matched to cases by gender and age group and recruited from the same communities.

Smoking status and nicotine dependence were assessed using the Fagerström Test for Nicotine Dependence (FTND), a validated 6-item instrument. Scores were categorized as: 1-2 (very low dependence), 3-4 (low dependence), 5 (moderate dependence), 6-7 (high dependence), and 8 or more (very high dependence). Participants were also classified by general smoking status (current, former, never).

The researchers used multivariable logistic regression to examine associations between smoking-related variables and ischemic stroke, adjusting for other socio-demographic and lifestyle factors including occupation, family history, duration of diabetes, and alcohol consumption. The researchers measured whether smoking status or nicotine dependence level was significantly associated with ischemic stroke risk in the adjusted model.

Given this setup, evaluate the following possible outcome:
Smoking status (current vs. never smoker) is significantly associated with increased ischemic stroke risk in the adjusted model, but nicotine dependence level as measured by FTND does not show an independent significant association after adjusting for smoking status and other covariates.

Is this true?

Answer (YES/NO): NO